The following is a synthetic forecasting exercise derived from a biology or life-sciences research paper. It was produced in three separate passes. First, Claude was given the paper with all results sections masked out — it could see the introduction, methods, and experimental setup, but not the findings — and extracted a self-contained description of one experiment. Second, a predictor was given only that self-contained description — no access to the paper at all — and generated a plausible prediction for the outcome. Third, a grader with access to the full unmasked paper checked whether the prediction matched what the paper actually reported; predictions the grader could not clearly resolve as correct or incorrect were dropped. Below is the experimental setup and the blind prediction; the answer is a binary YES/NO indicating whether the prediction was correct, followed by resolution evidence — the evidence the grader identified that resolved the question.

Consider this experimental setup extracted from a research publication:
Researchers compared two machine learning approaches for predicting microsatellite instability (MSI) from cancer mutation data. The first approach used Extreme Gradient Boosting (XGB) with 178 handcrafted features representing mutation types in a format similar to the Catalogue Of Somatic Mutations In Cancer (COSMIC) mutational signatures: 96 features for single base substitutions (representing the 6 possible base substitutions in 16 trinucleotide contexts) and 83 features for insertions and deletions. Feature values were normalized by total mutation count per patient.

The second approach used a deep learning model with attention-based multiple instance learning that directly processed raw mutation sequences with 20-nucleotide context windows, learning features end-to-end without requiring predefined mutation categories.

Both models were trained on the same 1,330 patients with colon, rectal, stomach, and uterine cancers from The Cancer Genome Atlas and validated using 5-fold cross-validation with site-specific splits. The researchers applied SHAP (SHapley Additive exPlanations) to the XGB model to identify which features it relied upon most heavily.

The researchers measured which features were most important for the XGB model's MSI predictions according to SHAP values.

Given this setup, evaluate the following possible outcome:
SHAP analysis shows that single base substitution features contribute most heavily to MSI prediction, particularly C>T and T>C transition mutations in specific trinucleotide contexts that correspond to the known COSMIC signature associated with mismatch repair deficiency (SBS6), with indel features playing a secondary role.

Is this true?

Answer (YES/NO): NO